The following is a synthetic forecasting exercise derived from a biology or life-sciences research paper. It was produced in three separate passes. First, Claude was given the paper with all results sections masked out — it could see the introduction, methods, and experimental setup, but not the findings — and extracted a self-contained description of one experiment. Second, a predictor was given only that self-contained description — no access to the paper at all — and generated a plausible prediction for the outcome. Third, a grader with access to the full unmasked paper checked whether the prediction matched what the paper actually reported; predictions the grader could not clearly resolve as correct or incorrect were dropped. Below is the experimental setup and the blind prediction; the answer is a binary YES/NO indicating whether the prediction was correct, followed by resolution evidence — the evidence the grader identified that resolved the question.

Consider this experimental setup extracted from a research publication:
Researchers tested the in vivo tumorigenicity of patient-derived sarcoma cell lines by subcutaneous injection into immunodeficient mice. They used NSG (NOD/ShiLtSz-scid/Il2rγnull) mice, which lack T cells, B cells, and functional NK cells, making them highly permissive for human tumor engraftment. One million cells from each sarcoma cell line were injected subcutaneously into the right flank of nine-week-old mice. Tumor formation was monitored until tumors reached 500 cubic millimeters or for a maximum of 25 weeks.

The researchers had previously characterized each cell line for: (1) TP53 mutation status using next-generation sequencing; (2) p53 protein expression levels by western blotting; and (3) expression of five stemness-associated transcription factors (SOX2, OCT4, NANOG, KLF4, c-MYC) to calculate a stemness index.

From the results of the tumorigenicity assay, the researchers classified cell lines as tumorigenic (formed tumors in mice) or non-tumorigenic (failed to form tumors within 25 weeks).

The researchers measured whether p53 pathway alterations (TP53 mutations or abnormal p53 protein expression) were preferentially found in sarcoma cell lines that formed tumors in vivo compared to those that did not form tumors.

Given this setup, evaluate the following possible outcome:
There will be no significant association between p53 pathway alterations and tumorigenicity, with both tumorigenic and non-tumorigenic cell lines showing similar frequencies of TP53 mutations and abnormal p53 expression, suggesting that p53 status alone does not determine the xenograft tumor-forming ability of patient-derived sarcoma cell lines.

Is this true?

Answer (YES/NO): NO